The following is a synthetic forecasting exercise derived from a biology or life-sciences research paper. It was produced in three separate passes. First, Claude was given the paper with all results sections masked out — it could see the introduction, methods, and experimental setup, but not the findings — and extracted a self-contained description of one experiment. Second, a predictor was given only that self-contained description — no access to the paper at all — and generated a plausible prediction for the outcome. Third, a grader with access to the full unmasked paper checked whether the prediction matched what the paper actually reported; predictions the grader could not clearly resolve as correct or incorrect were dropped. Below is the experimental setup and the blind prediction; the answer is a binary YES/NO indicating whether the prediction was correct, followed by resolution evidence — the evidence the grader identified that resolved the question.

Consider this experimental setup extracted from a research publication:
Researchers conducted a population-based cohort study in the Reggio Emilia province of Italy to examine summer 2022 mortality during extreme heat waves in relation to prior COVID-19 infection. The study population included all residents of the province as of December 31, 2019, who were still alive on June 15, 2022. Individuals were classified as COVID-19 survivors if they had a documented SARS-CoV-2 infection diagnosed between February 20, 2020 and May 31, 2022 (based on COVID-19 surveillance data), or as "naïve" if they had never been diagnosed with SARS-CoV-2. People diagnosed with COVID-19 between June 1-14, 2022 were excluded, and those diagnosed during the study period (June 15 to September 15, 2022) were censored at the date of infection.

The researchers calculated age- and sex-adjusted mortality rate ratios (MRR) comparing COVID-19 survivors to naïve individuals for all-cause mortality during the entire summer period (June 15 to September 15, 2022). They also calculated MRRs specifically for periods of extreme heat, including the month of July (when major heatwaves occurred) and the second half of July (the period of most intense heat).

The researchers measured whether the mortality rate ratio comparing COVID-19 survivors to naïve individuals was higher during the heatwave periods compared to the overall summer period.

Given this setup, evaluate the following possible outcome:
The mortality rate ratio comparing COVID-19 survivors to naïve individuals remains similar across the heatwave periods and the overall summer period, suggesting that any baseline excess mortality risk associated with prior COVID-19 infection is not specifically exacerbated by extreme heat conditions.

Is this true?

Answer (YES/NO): NO